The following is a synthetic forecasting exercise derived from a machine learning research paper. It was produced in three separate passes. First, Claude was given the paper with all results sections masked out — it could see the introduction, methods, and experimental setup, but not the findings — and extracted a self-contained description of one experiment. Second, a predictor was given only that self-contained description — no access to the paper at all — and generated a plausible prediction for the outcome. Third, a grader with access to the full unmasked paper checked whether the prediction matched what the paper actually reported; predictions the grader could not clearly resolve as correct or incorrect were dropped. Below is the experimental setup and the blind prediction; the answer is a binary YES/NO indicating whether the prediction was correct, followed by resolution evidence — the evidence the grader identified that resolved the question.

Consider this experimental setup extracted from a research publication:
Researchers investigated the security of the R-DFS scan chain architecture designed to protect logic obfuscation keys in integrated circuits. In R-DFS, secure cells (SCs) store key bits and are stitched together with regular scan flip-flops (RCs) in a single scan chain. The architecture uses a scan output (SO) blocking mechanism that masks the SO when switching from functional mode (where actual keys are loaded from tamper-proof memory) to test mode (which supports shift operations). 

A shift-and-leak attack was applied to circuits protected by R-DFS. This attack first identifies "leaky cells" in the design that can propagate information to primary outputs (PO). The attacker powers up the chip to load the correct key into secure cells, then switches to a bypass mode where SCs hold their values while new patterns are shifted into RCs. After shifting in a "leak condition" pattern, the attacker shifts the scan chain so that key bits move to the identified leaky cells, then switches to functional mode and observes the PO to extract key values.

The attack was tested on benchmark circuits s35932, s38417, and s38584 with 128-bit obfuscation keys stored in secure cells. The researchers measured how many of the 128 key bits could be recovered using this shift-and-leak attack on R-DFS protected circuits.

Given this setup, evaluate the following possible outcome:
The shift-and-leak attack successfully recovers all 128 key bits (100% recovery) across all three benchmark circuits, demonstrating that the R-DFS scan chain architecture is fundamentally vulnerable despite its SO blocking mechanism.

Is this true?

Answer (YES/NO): NO